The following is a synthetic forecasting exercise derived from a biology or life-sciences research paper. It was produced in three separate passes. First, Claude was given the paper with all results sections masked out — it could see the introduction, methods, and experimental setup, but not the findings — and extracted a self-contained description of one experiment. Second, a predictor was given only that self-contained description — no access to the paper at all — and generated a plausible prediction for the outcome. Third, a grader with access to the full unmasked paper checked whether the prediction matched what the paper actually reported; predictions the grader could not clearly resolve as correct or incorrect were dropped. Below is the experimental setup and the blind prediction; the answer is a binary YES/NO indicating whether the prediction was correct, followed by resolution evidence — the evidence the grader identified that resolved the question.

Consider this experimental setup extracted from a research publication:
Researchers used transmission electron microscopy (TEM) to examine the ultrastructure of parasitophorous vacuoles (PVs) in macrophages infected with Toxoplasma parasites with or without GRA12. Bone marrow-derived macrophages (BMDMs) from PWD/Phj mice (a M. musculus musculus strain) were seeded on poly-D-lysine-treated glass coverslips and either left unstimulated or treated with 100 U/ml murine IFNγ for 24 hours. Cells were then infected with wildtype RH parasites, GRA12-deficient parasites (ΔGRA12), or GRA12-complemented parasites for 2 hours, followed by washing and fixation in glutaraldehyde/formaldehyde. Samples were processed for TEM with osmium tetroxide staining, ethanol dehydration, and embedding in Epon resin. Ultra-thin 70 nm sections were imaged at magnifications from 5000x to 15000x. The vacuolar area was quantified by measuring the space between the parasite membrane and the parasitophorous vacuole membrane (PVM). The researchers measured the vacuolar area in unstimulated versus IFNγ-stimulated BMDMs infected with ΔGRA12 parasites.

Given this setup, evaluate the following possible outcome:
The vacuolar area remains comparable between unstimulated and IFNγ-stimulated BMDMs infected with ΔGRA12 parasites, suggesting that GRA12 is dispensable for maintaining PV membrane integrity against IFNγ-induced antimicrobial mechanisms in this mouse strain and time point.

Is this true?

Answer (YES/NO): NO